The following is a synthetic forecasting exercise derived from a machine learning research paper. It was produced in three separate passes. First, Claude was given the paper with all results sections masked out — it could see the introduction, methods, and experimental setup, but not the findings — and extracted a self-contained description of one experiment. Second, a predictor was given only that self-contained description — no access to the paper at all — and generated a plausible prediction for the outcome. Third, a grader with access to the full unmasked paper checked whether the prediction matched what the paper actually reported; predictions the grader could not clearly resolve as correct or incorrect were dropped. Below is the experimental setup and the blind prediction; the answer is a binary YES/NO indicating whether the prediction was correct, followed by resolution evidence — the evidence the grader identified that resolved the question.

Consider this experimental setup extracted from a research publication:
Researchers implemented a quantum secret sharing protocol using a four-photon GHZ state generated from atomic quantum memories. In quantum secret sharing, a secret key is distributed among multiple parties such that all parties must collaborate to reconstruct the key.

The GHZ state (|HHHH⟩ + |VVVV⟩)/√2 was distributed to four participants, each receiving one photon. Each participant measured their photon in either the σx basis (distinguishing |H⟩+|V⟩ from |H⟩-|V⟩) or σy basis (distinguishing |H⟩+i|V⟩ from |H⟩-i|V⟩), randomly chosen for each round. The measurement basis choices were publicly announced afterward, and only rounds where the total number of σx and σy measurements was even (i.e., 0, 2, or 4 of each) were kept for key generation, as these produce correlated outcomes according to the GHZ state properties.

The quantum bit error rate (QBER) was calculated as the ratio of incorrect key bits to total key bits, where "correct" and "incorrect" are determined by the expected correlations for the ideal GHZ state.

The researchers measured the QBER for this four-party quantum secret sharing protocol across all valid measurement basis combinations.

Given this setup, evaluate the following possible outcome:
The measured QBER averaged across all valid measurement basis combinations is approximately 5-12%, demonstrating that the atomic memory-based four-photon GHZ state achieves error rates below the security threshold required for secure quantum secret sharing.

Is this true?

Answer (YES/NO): NO